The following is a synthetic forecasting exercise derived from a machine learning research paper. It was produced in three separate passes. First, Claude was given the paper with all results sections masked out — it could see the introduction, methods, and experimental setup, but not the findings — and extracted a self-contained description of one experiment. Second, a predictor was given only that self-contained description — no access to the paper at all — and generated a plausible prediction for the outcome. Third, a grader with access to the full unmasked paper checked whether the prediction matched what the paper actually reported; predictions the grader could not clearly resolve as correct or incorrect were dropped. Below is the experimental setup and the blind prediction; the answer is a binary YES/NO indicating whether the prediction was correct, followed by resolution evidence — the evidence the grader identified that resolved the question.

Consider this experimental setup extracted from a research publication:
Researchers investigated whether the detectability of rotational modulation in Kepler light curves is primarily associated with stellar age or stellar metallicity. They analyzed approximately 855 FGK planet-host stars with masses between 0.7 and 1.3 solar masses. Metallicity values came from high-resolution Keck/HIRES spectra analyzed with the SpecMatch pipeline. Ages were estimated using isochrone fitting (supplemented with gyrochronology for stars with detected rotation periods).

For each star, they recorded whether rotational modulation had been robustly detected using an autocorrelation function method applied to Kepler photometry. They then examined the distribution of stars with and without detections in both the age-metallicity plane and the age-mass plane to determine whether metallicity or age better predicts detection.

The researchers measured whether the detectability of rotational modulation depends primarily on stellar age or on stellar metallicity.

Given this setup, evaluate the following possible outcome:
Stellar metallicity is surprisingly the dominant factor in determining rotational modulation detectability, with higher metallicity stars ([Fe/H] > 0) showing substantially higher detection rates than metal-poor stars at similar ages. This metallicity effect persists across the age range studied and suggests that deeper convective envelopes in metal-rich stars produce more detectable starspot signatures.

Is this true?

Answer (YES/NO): NO